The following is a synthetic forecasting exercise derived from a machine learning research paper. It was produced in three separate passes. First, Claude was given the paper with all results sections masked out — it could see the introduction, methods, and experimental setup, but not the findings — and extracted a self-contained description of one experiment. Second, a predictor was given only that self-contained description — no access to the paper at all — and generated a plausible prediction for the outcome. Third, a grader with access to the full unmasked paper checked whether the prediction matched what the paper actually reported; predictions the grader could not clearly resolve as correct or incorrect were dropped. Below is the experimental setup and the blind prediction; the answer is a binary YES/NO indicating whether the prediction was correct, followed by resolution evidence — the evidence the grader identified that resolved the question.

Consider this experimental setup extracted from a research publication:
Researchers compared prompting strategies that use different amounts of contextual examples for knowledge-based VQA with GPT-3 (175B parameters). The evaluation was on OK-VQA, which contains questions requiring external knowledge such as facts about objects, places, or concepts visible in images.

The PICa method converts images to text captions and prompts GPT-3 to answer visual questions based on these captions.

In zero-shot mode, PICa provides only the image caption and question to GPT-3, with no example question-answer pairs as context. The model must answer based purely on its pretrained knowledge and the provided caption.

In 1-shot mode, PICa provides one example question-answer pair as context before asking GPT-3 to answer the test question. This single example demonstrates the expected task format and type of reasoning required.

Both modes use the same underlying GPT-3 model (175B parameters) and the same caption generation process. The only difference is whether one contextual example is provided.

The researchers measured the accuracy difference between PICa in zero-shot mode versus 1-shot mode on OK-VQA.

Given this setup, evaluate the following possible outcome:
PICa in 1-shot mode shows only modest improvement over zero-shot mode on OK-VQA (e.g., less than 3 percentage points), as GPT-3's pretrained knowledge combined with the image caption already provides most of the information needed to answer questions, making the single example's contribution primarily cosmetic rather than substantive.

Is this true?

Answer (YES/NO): NO